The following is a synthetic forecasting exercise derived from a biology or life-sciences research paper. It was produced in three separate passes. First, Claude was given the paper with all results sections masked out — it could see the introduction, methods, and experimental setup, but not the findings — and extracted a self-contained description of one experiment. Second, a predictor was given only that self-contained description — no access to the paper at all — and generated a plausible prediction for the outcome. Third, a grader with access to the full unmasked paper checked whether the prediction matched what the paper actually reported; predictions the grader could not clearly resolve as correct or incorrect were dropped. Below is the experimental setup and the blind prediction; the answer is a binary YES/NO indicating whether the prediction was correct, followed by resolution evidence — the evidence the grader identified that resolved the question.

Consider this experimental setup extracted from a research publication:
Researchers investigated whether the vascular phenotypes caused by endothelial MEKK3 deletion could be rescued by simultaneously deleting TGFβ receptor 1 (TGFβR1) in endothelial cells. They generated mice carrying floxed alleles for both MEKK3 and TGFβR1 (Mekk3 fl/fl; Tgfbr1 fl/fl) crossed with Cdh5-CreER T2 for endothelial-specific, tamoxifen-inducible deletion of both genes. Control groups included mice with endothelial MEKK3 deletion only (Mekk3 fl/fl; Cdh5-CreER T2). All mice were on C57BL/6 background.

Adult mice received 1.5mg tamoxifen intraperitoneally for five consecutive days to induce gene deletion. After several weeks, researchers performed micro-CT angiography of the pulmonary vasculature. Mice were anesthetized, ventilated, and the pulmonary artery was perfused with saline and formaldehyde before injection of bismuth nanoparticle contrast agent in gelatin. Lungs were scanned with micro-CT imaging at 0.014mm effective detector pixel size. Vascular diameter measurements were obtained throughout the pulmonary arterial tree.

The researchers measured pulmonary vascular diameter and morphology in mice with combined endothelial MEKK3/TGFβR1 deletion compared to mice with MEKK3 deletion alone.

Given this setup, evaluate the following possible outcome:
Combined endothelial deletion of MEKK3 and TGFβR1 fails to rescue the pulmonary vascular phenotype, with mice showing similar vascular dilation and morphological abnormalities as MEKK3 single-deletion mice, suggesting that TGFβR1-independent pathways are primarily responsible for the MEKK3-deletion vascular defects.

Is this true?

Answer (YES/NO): NO